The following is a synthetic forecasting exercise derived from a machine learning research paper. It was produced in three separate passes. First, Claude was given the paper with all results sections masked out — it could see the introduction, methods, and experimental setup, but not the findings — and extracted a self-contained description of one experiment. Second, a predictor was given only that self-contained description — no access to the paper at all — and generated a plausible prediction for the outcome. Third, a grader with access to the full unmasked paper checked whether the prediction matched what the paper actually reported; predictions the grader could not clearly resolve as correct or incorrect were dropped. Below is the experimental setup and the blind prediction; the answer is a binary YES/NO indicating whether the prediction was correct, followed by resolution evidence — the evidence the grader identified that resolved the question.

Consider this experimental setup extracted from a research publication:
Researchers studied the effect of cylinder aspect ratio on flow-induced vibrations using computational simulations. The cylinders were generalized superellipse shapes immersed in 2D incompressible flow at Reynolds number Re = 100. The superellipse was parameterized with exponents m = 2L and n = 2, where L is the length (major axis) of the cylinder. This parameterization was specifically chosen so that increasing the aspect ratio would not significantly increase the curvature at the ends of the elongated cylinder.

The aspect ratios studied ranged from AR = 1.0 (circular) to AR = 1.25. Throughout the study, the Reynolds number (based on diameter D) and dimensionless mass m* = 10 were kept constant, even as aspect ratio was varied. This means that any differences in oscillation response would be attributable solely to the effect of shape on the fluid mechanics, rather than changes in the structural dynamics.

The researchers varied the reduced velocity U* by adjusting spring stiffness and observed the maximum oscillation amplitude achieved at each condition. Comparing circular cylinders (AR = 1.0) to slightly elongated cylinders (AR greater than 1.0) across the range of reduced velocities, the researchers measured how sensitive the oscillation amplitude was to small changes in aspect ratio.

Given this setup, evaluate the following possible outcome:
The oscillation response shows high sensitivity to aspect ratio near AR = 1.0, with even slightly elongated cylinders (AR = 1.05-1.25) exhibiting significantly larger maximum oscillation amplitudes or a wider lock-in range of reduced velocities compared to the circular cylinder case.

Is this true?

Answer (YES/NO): NO